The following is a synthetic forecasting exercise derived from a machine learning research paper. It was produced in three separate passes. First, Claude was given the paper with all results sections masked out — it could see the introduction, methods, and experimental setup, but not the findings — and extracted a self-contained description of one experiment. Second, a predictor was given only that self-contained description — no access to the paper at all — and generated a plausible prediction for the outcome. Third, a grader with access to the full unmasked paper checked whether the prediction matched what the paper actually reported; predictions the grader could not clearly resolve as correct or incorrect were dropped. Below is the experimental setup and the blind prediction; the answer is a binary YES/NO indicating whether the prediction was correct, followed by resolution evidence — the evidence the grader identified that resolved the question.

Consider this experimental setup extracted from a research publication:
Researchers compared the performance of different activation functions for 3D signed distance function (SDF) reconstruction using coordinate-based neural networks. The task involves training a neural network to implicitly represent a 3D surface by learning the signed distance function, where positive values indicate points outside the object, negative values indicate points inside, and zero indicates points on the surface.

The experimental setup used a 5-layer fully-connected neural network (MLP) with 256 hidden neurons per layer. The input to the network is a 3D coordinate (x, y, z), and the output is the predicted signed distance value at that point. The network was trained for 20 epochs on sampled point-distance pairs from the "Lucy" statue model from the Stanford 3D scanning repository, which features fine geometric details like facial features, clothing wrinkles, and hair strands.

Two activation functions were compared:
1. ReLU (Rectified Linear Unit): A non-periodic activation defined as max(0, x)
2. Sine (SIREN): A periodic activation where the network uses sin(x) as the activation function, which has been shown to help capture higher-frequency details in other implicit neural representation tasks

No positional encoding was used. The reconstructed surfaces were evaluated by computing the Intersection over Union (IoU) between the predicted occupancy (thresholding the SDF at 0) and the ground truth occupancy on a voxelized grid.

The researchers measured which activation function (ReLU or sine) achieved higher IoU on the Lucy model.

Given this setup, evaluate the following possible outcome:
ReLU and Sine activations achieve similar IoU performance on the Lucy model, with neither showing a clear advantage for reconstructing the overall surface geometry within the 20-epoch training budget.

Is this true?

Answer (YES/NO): NO